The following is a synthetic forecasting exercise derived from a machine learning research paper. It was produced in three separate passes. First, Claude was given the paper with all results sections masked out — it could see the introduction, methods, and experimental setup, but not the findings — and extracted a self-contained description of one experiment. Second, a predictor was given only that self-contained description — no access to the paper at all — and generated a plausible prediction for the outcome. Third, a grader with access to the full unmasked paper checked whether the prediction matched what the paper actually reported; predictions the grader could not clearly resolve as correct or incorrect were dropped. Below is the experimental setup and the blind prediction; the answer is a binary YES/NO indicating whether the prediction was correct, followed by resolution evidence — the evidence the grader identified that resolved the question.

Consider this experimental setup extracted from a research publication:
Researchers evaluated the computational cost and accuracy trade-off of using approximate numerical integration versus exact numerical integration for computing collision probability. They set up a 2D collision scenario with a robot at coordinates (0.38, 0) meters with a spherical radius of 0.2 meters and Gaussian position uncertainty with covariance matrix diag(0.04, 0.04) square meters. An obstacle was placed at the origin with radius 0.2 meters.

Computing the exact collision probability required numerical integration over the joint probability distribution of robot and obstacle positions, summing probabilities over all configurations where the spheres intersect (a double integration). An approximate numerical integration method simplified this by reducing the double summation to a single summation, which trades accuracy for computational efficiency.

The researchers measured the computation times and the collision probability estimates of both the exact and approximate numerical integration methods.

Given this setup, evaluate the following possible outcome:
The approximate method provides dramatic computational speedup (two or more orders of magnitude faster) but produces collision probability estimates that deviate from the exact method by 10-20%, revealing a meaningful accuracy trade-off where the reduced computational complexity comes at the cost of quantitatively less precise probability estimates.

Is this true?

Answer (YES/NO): NO